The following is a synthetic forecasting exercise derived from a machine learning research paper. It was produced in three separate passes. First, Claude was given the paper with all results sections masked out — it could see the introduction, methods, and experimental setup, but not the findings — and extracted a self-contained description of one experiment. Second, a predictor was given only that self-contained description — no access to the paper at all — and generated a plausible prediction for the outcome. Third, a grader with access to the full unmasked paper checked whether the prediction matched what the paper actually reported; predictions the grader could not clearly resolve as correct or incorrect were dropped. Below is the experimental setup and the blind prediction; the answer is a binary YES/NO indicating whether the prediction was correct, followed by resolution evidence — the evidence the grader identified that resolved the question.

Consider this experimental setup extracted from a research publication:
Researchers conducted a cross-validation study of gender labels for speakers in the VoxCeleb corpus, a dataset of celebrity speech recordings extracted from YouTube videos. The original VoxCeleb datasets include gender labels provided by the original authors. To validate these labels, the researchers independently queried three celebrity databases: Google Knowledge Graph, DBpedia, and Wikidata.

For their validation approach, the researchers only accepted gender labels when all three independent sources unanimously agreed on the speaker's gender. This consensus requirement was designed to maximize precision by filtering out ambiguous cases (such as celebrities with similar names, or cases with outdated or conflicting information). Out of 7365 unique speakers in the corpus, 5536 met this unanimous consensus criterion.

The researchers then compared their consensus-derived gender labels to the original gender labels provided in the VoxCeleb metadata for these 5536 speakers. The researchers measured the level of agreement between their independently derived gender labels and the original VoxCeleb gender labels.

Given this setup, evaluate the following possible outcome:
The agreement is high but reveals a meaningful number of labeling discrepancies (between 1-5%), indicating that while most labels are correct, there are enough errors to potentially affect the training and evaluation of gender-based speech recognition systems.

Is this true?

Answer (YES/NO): NO